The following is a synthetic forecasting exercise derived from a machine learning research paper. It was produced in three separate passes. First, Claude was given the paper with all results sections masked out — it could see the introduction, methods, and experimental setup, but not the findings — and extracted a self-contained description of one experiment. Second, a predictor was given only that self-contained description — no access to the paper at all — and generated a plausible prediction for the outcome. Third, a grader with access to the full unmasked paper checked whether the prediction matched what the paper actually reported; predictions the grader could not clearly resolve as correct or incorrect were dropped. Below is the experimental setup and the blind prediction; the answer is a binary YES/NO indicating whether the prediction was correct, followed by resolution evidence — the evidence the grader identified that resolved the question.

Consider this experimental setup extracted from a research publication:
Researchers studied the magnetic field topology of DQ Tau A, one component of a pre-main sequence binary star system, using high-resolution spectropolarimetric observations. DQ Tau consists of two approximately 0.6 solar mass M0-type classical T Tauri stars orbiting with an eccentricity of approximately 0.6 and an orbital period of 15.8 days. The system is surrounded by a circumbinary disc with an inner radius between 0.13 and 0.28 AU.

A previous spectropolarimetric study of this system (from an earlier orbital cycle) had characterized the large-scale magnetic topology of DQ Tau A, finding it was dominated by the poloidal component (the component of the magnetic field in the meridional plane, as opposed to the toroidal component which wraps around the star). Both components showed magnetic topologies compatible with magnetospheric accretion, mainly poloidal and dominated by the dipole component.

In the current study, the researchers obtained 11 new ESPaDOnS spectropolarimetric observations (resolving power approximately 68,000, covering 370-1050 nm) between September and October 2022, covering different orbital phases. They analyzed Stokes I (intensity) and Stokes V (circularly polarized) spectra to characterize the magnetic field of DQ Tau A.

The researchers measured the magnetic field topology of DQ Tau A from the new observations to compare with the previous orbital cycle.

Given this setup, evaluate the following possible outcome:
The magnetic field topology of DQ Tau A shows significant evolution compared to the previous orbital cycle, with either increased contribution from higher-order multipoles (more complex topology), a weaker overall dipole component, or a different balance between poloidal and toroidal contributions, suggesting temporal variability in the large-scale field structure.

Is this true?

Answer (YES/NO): YES